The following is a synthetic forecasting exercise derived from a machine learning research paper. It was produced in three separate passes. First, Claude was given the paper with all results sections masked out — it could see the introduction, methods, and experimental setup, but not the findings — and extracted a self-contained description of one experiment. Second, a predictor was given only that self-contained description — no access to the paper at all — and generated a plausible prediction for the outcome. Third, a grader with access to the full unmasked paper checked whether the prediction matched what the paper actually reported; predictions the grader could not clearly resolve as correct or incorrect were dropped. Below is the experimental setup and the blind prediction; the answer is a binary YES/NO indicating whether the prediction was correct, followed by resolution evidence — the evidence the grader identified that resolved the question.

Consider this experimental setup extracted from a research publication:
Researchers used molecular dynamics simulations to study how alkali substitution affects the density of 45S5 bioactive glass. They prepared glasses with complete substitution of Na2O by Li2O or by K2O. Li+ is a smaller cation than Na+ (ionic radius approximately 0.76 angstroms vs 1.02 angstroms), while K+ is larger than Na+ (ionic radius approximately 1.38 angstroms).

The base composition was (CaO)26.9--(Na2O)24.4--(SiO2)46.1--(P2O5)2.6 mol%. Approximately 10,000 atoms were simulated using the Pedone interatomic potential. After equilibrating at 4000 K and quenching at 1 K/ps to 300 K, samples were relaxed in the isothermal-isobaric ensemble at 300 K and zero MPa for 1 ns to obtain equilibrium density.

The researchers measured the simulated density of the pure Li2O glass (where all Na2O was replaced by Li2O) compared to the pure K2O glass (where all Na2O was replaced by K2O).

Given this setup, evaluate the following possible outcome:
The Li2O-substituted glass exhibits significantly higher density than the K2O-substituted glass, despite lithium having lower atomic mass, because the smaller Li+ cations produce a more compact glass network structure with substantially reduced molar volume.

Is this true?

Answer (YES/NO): NO